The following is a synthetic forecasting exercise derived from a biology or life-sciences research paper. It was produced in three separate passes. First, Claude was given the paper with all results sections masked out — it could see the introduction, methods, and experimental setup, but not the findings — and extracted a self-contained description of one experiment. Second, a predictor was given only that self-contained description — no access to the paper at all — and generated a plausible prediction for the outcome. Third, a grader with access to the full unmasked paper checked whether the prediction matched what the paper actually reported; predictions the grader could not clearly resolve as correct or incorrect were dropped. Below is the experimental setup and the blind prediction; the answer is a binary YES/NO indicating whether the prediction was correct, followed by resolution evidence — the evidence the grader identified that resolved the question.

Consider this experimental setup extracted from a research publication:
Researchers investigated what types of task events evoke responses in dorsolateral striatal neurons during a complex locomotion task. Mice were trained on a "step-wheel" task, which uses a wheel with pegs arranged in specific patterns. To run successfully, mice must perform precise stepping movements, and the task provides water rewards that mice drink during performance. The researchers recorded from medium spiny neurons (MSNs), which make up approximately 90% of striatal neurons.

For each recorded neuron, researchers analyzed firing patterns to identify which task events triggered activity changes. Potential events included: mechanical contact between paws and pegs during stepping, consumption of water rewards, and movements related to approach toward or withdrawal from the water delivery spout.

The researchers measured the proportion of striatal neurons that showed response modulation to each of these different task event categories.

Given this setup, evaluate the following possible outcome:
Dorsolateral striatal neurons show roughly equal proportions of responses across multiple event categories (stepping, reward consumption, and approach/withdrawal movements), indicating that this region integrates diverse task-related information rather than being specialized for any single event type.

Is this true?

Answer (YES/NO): NO